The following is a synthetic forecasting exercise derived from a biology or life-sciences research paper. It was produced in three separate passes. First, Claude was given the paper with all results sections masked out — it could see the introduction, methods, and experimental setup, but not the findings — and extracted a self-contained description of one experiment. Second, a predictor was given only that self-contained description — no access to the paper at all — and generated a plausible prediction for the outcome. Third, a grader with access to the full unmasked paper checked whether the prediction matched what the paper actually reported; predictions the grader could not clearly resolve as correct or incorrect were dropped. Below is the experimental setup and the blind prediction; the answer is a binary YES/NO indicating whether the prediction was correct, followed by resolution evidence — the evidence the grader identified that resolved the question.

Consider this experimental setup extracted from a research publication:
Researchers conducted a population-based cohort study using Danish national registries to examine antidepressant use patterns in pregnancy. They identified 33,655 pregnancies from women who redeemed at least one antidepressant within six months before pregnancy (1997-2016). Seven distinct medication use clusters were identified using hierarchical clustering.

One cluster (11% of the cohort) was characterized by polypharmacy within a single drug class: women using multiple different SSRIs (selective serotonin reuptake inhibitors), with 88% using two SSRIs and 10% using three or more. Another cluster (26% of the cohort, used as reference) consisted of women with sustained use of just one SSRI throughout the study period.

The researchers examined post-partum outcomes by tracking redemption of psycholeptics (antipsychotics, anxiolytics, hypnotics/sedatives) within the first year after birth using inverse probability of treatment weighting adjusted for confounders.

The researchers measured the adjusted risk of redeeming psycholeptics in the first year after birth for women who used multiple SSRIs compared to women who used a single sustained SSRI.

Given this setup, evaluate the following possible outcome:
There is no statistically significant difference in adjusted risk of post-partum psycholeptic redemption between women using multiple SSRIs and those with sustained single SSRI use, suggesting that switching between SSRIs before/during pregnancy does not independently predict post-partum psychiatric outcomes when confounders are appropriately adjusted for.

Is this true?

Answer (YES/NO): YES